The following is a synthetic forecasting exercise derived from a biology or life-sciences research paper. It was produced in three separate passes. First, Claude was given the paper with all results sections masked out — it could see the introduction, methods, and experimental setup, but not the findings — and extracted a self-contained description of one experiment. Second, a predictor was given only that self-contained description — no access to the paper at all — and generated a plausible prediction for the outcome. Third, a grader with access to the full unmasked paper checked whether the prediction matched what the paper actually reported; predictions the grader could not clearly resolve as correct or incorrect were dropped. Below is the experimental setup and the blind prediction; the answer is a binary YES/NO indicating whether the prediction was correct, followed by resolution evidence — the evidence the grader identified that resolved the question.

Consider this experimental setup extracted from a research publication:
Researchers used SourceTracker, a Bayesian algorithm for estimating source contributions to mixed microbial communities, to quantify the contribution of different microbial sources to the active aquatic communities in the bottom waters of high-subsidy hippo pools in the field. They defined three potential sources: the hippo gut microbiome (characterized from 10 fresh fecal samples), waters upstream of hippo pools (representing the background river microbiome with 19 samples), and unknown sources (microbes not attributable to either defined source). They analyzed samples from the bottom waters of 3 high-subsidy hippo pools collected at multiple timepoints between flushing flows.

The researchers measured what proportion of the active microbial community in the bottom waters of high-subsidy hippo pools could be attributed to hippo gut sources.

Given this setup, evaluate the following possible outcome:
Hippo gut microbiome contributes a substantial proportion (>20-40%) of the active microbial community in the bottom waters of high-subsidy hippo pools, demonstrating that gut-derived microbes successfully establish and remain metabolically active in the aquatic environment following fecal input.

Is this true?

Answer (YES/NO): YES